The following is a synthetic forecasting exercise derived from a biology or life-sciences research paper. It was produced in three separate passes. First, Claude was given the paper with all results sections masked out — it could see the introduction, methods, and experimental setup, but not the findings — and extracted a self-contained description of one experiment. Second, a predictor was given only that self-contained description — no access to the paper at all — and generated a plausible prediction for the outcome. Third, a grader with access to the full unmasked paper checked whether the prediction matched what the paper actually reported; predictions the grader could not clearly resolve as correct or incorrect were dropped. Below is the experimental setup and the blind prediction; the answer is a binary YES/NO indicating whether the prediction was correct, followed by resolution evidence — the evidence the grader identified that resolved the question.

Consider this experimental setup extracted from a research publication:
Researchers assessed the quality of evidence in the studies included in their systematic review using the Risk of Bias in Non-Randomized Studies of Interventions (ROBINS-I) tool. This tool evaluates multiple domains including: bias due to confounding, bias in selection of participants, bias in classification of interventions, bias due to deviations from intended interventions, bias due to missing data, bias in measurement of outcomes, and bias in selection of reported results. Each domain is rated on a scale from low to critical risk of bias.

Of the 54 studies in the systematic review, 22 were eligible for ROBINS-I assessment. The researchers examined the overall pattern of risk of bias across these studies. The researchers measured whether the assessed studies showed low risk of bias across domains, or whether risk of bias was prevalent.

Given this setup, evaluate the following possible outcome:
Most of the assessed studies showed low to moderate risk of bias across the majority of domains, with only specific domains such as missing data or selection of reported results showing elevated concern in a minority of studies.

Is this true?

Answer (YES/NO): NO